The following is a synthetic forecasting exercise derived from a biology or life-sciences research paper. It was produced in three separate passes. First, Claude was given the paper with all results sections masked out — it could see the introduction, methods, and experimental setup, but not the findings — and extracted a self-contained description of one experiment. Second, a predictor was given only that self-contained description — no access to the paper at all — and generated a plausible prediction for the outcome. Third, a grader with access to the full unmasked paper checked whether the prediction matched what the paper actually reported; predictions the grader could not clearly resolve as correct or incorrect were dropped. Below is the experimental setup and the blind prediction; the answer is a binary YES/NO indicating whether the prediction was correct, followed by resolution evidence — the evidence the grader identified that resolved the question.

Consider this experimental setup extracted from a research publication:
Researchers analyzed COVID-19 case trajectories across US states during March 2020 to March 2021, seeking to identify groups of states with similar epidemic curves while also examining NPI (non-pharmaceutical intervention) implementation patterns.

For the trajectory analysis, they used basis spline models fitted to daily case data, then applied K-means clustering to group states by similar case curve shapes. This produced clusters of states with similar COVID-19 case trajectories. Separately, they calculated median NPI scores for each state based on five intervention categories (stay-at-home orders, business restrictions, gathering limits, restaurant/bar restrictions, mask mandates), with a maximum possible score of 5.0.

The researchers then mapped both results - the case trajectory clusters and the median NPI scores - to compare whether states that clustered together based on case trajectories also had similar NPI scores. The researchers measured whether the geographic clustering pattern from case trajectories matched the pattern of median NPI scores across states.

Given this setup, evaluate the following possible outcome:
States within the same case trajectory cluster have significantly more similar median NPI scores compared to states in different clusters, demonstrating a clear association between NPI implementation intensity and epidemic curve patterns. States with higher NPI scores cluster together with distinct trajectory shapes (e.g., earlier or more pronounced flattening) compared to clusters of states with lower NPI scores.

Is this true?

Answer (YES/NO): NO